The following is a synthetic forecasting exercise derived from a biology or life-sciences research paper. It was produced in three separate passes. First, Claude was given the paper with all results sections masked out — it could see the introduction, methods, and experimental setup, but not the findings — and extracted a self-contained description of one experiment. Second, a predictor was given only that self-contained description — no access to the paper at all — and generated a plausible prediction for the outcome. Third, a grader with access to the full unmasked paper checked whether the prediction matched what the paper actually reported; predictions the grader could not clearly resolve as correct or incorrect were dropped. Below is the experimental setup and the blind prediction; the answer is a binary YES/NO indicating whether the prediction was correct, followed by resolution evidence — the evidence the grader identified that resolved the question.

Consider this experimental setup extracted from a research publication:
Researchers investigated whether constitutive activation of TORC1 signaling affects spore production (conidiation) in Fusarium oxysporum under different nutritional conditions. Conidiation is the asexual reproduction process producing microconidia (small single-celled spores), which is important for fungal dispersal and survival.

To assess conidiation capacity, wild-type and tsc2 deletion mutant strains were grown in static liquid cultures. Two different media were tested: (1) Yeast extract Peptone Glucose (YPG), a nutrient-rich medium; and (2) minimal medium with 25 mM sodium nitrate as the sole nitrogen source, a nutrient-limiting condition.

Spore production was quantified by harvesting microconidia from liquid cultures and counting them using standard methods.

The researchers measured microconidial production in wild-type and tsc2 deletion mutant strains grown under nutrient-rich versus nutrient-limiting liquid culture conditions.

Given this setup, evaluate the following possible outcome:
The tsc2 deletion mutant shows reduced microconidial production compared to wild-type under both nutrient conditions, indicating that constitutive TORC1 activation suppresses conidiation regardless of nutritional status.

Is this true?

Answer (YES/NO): NO